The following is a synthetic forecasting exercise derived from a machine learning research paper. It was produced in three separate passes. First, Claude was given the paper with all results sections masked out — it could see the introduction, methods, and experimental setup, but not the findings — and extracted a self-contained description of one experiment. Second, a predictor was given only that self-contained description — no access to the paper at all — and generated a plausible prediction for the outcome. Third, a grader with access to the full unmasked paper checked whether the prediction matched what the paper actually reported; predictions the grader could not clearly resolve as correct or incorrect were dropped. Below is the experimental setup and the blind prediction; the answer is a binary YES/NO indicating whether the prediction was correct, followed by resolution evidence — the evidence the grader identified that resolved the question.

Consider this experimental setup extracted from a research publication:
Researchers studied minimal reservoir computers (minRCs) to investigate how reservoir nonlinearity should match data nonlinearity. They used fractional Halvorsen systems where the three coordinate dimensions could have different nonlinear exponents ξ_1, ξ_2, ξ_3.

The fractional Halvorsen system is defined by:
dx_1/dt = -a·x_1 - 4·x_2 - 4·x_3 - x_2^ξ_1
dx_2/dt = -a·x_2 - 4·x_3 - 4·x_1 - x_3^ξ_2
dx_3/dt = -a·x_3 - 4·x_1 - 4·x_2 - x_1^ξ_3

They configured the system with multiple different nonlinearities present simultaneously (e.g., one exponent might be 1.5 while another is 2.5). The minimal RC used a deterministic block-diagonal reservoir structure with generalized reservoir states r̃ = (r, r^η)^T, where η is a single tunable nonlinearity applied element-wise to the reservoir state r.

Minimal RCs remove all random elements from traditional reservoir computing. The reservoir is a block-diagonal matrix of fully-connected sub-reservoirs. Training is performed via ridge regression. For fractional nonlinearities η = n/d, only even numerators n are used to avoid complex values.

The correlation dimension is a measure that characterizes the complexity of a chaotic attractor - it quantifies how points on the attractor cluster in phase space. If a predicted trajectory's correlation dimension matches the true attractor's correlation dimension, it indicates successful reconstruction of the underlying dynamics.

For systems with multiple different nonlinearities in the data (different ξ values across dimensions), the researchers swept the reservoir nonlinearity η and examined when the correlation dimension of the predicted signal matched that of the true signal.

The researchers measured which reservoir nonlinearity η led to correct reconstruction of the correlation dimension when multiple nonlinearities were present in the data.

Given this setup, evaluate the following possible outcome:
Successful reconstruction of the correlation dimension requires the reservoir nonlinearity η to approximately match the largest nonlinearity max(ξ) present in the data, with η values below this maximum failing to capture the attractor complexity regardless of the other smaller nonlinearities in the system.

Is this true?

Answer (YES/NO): NO